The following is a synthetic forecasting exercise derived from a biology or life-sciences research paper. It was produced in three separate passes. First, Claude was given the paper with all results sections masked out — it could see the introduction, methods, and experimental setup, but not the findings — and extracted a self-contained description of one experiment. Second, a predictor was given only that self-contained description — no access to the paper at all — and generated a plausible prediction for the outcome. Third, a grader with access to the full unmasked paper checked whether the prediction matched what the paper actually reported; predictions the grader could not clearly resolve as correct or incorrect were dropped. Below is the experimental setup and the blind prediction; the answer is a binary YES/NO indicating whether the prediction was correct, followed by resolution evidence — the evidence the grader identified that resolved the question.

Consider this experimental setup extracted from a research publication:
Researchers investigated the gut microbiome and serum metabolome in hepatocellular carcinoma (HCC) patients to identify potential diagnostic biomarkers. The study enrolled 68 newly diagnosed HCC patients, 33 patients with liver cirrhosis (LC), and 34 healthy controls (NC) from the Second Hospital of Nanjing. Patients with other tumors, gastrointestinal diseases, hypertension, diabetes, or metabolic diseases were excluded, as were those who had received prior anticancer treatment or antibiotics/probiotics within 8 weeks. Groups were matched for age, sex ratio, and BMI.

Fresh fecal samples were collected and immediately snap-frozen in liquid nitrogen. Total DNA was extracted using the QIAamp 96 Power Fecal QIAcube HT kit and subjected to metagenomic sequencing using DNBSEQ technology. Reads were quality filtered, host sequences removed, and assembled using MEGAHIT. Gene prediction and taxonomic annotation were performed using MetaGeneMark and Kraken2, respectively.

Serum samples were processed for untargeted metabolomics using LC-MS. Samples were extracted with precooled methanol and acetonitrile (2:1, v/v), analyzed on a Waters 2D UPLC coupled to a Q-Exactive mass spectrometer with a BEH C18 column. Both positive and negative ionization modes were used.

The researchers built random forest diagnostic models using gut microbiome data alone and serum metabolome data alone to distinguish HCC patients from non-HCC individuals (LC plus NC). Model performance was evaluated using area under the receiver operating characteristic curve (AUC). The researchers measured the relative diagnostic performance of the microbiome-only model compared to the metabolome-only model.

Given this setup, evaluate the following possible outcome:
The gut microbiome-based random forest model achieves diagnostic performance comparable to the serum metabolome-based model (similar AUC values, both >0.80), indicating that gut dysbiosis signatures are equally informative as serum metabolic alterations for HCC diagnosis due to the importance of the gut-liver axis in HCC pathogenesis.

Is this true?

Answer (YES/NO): NO